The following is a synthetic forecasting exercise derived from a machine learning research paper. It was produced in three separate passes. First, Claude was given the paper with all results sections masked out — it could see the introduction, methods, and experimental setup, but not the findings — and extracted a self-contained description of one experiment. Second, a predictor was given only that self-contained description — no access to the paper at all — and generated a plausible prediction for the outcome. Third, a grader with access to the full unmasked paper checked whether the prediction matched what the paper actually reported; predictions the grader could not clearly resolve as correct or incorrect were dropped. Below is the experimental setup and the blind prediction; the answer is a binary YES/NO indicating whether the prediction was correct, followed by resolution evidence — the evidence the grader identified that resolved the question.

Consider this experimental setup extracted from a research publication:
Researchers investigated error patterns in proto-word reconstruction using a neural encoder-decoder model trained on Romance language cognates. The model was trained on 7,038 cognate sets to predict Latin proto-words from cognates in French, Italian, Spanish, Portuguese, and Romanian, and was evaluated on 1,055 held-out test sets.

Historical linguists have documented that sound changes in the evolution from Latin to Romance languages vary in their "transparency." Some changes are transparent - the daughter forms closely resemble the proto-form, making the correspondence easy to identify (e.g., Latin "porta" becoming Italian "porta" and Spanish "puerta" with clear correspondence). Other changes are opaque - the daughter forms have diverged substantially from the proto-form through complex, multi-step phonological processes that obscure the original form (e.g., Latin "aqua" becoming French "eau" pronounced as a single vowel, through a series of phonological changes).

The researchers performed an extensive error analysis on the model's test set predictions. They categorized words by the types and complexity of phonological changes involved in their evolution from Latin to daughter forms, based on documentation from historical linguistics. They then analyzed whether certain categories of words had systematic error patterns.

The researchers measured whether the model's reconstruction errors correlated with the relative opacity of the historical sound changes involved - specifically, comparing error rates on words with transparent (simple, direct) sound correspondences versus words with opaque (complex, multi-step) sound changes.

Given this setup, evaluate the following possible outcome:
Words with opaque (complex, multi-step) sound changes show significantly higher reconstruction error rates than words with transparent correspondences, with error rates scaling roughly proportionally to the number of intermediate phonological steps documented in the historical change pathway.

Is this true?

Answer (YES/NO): NO